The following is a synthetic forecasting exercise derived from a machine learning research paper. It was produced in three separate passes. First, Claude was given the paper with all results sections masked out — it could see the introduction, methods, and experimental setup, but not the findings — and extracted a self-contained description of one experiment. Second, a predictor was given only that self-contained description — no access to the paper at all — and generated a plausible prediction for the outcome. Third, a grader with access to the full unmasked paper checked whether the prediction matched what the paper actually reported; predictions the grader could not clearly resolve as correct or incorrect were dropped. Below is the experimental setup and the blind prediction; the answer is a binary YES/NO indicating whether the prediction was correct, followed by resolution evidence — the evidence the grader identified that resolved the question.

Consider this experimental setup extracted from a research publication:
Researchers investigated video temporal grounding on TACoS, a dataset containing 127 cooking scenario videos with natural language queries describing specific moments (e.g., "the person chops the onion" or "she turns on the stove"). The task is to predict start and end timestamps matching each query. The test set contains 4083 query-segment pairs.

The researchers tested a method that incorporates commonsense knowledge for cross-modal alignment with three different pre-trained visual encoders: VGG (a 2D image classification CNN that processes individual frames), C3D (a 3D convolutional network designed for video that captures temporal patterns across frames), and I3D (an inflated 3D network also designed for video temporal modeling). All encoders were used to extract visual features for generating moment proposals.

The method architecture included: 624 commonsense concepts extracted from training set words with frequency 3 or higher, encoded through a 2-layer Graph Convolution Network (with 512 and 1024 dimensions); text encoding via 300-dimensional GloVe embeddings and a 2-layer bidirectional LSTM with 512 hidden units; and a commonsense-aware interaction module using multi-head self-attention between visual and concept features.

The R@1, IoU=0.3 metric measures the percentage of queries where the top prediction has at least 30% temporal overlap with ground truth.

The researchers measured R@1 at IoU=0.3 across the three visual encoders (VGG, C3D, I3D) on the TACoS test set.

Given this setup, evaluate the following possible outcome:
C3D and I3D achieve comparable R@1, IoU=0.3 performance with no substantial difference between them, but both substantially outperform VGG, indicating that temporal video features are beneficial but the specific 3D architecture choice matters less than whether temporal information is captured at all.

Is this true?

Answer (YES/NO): NO